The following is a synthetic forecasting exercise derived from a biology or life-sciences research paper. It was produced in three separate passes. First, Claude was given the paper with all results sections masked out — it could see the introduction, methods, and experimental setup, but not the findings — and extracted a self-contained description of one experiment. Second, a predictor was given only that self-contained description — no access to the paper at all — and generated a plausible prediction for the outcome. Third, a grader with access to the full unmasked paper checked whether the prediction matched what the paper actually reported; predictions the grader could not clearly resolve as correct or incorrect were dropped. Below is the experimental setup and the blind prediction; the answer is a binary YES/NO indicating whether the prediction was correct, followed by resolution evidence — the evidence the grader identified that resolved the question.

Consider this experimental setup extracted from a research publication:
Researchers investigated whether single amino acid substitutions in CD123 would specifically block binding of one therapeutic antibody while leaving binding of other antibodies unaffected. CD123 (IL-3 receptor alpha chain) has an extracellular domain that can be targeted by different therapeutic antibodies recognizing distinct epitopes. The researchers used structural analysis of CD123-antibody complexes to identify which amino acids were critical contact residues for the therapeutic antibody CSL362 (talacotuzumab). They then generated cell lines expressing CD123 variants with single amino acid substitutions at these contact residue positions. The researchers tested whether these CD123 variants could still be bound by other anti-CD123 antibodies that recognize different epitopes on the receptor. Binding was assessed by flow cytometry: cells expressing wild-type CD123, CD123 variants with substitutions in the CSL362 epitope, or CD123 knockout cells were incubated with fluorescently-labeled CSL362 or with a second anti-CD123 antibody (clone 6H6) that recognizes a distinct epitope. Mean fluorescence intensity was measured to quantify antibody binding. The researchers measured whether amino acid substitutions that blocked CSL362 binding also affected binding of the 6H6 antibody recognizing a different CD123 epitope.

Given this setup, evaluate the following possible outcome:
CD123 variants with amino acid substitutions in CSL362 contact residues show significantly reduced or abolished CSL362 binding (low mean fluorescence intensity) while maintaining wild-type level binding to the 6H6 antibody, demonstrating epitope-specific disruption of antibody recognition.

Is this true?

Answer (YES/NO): YES